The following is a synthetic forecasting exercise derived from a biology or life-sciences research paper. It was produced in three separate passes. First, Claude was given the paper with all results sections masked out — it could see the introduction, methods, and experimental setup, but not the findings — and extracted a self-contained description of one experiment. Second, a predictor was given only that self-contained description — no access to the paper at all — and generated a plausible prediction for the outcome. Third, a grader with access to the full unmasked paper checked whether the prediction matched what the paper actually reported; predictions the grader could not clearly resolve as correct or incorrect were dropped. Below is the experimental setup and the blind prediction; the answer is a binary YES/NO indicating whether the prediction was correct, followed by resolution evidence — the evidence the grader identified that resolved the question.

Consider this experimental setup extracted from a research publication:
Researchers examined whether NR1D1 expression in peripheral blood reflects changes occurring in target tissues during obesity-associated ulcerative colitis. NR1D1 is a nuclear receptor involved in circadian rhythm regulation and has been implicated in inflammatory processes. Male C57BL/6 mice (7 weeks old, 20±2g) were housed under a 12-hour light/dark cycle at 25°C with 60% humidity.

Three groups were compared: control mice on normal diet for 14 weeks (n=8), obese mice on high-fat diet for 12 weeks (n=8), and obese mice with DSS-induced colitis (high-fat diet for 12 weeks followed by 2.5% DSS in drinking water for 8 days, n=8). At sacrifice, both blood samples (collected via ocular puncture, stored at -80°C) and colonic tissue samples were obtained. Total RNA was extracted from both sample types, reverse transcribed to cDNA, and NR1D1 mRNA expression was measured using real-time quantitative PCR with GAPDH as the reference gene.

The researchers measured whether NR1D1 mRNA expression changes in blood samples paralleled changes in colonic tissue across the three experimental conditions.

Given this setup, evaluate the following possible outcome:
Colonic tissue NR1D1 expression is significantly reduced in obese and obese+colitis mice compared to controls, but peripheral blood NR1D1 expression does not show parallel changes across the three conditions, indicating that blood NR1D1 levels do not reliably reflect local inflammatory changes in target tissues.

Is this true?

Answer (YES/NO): NO